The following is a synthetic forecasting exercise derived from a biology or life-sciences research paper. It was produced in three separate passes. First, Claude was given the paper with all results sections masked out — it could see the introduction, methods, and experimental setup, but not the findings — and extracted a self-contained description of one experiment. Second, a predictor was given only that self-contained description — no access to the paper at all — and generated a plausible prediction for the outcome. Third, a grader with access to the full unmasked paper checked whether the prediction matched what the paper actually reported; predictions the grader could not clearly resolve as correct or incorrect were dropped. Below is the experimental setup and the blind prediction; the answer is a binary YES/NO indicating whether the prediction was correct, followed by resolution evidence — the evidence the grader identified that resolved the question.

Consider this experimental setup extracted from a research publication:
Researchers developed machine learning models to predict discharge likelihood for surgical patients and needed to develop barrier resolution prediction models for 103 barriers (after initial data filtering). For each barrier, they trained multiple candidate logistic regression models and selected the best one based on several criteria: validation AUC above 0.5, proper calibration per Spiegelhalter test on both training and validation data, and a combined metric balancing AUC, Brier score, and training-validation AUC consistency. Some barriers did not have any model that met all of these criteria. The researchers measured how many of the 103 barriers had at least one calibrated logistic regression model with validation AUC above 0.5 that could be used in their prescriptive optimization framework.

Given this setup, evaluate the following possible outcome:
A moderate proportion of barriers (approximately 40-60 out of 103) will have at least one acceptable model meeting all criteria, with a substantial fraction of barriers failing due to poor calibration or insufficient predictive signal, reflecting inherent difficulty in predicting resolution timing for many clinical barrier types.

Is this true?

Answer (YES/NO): NO